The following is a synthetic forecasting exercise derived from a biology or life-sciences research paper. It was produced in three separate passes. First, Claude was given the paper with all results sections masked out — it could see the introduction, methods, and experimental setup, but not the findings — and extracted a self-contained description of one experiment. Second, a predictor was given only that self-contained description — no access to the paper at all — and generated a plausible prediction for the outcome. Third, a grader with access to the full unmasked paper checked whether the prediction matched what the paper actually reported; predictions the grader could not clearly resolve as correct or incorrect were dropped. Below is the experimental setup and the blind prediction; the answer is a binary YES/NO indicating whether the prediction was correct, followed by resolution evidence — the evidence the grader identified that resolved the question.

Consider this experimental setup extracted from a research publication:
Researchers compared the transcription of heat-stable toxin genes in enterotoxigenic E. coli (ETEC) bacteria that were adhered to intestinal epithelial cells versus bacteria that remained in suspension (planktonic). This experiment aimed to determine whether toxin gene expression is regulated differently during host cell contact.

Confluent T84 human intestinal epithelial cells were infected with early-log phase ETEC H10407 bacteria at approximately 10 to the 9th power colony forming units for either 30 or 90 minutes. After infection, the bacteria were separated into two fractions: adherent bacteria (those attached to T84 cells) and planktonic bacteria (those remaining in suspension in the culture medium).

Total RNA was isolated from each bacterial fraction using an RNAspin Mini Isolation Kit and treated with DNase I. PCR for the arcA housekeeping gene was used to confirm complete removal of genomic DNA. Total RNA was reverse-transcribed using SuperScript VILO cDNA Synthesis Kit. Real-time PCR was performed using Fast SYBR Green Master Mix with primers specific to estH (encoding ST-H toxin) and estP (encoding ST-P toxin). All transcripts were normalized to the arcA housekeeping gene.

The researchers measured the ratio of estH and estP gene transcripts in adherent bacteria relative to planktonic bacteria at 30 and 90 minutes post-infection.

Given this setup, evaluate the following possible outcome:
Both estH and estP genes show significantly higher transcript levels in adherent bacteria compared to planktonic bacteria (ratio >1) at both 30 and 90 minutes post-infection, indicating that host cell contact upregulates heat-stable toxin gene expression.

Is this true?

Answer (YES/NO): NO